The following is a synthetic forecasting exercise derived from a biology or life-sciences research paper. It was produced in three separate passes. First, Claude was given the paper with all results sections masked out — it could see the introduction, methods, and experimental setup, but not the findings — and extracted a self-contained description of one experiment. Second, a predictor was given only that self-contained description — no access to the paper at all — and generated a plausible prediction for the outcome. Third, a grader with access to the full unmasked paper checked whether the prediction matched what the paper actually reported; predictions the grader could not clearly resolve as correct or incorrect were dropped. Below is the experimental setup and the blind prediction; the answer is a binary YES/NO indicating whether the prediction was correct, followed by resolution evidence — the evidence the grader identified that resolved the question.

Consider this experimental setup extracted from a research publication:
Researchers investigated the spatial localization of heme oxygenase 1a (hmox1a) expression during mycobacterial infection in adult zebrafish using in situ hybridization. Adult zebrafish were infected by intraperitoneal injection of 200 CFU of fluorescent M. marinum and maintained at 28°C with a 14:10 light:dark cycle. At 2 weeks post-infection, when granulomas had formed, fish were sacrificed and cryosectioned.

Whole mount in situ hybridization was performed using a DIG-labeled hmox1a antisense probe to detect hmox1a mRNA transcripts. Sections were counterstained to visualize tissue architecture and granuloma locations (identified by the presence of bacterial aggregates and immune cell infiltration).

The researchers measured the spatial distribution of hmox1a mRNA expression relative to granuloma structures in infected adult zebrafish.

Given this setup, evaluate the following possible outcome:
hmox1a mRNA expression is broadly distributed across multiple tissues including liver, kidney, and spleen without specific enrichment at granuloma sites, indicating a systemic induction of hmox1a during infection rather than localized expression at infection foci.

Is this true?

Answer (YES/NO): NO